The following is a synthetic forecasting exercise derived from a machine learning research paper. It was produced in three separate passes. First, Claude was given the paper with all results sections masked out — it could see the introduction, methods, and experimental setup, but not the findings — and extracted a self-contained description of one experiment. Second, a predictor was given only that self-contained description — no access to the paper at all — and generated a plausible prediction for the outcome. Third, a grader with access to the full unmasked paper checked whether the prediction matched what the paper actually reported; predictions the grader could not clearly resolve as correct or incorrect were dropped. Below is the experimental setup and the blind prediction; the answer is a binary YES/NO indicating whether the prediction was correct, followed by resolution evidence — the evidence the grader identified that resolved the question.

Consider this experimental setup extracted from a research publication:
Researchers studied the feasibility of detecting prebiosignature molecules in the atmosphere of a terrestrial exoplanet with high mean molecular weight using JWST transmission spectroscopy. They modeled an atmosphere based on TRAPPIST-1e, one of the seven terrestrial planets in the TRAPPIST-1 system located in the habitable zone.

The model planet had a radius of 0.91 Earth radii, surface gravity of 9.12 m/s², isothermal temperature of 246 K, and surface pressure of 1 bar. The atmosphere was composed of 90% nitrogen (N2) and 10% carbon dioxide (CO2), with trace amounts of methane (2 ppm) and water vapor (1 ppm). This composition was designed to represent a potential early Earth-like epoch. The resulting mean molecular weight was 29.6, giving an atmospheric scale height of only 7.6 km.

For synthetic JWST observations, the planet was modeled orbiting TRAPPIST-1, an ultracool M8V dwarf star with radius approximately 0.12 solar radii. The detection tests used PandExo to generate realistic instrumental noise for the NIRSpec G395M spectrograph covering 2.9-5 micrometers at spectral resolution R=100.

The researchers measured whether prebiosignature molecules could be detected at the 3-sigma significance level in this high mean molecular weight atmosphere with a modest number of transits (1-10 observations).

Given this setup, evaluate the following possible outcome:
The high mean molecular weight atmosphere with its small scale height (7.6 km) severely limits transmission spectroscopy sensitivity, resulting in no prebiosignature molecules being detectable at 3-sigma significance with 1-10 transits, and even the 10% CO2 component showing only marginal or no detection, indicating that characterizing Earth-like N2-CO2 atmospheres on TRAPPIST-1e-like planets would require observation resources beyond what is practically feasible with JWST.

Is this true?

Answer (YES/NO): NO